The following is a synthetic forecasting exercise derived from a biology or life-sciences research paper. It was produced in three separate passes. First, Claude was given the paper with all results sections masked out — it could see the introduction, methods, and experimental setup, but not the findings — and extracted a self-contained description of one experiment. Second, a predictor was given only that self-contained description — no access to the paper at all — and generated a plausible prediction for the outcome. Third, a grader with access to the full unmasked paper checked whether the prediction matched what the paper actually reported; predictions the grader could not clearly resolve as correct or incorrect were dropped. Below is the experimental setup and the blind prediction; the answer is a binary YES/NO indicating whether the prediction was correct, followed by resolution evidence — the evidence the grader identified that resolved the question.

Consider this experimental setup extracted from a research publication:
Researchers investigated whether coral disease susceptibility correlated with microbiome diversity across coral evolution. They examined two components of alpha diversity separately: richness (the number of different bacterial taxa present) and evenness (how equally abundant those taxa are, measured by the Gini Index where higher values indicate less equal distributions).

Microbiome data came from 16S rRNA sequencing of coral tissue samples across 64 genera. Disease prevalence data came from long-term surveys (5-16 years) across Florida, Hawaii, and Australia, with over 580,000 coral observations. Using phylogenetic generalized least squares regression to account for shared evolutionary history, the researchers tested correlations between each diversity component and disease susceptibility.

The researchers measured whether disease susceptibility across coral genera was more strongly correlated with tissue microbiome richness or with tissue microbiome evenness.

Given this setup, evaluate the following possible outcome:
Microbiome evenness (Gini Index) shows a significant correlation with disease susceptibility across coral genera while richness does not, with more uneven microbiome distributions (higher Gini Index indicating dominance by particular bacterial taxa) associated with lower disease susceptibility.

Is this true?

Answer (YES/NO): NO